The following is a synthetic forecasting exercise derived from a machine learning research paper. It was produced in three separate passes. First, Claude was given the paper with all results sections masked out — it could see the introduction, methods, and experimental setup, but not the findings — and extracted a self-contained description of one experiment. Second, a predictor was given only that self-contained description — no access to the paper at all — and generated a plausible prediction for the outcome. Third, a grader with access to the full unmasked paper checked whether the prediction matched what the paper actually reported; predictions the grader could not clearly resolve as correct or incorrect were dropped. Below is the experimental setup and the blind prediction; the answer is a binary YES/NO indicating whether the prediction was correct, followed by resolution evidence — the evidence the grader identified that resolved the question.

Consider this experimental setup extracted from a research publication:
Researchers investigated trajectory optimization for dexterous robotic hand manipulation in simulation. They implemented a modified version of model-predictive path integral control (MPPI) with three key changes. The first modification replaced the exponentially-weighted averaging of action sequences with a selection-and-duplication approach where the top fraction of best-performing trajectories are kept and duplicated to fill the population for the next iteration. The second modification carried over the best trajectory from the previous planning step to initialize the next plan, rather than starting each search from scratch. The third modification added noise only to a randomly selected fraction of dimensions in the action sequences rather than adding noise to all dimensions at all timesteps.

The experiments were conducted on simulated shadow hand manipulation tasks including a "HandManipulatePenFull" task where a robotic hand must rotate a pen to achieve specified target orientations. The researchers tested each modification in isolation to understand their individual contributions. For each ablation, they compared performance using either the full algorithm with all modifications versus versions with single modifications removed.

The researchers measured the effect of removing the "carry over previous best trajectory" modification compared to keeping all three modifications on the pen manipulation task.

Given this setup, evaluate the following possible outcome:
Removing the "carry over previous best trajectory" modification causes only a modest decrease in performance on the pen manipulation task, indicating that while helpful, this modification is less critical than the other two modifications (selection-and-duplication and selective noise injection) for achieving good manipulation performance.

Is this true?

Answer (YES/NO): NO